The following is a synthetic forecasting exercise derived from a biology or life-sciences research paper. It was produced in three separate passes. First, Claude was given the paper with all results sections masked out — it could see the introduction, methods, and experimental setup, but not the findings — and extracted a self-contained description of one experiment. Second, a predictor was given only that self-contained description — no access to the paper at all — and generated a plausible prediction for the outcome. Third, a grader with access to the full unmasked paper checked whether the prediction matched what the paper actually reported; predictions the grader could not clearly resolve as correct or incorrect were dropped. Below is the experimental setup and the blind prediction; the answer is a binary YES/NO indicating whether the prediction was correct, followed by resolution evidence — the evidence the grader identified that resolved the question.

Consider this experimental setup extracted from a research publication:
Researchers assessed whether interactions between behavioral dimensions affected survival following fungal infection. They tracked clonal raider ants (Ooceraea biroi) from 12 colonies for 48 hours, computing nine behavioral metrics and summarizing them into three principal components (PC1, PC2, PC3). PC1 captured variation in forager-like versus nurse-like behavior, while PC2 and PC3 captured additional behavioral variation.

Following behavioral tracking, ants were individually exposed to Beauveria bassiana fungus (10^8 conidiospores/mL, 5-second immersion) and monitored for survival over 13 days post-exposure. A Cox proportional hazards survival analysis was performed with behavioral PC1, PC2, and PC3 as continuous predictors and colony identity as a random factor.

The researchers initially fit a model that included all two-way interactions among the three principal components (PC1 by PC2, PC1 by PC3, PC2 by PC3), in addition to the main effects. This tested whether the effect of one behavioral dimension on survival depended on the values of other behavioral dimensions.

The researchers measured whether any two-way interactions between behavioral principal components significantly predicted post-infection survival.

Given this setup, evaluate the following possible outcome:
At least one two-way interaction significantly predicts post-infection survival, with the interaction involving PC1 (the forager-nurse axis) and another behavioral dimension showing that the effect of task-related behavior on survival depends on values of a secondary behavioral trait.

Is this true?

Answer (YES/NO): NO